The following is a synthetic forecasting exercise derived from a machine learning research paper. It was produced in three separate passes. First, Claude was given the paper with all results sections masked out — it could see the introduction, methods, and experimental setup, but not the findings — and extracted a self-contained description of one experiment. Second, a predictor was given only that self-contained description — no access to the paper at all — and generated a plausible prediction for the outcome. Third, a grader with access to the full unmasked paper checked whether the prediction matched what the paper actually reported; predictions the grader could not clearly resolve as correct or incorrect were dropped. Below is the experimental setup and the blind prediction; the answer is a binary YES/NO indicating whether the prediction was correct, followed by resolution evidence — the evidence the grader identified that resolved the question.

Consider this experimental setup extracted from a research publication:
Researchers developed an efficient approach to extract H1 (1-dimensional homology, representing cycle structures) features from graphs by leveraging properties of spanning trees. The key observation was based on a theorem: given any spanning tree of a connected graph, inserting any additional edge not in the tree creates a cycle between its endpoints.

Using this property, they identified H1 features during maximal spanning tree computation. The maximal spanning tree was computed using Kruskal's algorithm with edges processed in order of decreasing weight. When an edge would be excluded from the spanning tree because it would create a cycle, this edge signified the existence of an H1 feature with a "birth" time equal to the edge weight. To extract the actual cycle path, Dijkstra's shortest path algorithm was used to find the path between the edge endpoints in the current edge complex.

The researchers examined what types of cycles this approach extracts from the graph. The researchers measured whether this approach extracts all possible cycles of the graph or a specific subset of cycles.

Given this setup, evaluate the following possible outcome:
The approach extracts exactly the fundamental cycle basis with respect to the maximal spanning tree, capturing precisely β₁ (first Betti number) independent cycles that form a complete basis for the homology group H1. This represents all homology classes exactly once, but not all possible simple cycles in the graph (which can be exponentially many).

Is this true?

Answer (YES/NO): NO